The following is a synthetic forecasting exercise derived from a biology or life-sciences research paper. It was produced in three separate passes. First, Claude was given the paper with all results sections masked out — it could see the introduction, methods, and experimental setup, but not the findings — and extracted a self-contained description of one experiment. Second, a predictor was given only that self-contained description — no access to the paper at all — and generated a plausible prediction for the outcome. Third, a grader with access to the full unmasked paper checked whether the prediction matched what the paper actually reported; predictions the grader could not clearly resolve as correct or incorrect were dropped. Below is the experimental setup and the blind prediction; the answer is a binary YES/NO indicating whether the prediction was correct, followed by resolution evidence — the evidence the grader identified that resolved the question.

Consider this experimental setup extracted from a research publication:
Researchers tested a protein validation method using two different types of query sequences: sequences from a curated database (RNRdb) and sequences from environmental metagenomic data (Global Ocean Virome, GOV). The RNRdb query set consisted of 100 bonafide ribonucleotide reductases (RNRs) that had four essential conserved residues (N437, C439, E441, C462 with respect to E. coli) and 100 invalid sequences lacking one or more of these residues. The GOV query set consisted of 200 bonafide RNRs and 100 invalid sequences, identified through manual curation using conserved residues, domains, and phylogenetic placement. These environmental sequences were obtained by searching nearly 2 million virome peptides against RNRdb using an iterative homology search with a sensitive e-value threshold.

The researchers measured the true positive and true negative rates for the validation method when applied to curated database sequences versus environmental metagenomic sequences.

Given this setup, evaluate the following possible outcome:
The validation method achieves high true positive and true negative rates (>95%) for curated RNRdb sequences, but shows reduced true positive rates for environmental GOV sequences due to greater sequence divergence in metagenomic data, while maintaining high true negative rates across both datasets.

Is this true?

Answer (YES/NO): NO